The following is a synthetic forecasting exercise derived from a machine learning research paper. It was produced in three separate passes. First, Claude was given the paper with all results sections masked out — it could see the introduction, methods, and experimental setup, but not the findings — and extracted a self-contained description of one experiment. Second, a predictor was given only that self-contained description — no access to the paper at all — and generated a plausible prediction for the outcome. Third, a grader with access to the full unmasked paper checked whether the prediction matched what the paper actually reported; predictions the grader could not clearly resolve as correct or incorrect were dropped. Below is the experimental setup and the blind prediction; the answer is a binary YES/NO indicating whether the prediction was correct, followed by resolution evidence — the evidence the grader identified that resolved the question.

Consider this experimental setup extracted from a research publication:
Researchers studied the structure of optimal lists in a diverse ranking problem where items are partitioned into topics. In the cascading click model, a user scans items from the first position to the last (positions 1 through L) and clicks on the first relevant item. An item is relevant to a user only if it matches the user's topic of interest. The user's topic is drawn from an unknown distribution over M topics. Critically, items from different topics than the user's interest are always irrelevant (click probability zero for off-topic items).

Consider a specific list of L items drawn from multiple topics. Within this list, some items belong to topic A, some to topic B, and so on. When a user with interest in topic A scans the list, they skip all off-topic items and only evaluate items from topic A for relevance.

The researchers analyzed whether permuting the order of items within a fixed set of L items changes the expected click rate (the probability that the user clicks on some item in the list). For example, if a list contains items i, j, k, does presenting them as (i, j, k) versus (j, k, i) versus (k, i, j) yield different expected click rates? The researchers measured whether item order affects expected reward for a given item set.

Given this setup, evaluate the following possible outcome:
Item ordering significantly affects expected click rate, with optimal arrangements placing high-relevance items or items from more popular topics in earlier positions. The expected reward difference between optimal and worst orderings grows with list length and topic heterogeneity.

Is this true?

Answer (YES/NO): NO